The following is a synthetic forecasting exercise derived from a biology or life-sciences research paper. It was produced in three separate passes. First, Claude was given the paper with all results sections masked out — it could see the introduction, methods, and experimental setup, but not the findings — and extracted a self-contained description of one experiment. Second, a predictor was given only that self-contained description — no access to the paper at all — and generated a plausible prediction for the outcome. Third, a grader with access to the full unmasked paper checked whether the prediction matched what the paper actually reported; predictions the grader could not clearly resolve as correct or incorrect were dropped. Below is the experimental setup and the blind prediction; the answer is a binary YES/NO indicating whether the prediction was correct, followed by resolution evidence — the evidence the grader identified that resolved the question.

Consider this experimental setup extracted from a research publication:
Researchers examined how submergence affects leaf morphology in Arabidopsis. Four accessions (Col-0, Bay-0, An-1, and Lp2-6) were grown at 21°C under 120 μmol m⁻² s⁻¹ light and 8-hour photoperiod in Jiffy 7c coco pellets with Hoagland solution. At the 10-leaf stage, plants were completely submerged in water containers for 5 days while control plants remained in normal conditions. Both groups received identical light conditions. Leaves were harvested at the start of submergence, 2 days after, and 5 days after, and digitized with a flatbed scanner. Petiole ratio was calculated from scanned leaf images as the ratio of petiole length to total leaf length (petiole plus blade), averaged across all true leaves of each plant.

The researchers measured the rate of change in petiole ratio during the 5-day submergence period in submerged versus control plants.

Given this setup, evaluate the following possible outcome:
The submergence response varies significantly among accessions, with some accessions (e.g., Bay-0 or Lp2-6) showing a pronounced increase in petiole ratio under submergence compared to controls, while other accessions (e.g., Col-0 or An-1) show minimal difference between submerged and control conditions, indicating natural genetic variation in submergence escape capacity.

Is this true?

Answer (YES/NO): NO